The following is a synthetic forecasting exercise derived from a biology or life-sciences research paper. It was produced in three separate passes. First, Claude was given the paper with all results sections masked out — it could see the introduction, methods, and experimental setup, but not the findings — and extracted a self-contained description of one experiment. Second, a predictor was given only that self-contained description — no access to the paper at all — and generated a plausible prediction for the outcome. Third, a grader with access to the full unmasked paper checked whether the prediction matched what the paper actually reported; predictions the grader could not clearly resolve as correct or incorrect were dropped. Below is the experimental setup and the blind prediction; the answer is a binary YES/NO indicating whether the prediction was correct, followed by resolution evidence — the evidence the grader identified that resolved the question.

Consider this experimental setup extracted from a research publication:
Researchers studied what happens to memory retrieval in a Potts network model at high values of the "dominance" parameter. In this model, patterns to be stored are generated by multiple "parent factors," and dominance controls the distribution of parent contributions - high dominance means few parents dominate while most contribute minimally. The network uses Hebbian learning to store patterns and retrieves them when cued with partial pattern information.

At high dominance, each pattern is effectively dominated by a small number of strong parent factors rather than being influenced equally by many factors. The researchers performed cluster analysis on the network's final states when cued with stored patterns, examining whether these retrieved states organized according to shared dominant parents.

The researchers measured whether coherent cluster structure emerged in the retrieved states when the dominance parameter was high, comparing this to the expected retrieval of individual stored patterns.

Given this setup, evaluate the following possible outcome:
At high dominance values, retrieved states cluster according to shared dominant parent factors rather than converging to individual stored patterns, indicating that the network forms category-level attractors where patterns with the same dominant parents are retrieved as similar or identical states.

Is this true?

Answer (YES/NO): YES